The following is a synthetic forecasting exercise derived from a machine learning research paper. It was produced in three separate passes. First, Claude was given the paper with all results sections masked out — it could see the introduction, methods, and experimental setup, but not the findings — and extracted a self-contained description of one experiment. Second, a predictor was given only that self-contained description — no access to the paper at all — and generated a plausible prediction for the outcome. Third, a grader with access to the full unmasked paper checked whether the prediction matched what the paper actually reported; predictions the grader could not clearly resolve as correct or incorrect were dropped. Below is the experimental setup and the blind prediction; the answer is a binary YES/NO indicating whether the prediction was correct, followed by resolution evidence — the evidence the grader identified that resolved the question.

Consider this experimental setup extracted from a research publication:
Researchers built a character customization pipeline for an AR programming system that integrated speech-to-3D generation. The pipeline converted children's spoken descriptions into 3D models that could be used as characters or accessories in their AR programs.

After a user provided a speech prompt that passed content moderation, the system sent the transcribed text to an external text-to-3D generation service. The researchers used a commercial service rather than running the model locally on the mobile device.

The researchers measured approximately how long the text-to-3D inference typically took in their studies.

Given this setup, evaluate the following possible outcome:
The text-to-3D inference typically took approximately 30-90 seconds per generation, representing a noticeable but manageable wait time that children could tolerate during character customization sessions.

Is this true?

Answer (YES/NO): NO